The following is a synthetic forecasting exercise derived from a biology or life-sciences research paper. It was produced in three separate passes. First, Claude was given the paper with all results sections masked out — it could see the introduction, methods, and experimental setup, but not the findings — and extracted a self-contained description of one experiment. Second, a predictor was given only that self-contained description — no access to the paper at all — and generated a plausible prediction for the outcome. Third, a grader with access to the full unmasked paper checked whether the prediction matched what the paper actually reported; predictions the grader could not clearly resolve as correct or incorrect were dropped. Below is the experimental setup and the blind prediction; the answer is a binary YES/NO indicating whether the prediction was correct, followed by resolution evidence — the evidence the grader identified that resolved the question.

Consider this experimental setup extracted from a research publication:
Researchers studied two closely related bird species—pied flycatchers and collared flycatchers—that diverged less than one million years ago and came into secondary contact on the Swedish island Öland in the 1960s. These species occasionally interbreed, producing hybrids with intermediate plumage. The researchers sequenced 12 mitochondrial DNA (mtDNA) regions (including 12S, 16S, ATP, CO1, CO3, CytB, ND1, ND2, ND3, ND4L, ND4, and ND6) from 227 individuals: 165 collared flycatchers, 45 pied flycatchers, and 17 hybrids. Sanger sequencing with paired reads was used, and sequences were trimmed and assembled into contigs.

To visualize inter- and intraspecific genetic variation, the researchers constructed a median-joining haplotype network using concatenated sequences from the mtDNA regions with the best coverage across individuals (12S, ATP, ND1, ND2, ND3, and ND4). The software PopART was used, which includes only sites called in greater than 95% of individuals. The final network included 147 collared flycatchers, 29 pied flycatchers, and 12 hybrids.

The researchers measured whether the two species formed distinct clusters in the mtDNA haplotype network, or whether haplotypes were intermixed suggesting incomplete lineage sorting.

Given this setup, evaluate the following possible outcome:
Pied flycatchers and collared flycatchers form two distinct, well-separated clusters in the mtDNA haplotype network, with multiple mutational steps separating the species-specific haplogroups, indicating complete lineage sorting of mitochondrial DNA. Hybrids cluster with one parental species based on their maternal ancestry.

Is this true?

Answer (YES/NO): YES